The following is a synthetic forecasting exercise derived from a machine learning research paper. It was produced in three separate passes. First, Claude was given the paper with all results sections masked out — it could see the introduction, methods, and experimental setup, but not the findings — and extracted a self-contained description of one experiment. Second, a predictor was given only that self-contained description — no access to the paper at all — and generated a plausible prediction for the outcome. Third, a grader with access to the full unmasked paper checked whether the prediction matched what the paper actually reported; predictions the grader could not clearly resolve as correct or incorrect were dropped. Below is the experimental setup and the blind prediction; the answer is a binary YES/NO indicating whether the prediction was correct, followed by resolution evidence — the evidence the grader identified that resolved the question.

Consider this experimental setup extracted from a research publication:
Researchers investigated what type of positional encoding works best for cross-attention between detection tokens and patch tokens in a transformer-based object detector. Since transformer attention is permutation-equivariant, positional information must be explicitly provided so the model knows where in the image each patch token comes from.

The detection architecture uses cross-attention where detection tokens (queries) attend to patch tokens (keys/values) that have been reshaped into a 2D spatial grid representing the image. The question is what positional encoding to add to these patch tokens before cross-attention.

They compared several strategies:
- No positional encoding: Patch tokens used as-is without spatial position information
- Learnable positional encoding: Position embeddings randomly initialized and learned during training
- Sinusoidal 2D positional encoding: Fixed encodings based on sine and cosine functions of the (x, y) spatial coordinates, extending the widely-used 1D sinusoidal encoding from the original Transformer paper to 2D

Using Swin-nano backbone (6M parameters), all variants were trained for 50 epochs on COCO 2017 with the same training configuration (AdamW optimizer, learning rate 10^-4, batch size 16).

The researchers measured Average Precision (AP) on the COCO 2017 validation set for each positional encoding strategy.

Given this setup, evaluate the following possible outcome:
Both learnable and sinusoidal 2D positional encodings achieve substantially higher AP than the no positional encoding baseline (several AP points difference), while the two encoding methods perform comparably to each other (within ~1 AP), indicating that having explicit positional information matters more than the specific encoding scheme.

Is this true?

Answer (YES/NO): NO